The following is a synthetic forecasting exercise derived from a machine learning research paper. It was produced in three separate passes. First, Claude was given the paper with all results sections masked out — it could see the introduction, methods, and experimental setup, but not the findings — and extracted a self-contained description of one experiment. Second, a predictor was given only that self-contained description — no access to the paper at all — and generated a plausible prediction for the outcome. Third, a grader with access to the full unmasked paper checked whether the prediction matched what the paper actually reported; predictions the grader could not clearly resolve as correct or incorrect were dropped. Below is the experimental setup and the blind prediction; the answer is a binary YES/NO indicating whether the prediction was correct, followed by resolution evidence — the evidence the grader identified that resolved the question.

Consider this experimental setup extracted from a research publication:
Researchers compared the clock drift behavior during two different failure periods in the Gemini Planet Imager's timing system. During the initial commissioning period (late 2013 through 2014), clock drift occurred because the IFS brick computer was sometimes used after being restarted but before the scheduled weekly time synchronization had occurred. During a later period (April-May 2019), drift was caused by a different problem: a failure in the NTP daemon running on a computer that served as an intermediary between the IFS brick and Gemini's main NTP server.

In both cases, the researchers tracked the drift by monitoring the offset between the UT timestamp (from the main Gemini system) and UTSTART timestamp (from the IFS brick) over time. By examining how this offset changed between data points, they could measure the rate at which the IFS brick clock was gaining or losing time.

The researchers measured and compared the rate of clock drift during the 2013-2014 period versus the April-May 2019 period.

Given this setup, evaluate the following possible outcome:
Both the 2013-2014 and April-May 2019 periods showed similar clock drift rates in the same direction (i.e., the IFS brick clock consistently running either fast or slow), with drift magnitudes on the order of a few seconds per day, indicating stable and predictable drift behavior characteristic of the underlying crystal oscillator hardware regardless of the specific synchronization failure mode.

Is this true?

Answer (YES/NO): NO